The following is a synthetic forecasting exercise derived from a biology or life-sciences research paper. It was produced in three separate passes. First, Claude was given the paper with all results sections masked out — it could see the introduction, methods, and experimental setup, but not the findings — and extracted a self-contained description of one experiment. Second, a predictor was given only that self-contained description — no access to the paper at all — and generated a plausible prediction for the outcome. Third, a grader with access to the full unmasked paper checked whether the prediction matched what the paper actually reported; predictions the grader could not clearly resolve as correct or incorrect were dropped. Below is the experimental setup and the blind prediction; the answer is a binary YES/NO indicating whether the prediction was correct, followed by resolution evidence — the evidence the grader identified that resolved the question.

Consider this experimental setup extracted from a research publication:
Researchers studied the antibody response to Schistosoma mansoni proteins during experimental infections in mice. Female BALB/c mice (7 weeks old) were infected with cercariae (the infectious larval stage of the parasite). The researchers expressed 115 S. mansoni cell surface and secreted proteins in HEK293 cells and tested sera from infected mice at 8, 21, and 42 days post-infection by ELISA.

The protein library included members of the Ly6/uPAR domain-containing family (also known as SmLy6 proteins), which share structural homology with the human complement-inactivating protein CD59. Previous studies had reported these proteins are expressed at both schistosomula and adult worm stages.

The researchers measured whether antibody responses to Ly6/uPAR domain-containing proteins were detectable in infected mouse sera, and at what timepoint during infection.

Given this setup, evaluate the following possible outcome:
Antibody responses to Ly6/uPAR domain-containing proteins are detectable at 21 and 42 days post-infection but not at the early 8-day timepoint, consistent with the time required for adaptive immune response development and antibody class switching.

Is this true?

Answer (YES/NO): YES